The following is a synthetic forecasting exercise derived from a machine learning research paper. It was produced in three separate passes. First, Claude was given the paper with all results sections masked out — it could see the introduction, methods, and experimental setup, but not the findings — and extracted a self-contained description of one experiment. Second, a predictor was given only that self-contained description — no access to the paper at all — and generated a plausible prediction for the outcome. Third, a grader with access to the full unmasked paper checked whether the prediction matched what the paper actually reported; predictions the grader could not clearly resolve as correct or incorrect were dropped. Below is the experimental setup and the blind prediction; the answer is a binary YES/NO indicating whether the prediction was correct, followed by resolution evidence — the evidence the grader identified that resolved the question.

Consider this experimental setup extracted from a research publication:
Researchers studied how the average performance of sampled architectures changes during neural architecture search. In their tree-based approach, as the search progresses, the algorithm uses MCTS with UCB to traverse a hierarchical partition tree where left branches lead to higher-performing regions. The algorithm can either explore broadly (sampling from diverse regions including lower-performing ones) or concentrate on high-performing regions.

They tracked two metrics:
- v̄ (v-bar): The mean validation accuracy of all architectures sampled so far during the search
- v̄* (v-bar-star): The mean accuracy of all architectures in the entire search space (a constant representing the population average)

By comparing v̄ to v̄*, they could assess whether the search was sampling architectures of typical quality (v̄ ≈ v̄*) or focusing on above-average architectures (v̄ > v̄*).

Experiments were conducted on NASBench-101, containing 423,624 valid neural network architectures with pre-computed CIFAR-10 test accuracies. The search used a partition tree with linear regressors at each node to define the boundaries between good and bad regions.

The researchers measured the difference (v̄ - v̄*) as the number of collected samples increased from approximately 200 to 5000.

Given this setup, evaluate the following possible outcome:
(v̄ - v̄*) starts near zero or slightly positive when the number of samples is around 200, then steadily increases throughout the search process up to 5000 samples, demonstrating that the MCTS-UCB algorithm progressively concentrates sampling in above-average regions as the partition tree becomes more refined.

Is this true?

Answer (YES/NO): YES